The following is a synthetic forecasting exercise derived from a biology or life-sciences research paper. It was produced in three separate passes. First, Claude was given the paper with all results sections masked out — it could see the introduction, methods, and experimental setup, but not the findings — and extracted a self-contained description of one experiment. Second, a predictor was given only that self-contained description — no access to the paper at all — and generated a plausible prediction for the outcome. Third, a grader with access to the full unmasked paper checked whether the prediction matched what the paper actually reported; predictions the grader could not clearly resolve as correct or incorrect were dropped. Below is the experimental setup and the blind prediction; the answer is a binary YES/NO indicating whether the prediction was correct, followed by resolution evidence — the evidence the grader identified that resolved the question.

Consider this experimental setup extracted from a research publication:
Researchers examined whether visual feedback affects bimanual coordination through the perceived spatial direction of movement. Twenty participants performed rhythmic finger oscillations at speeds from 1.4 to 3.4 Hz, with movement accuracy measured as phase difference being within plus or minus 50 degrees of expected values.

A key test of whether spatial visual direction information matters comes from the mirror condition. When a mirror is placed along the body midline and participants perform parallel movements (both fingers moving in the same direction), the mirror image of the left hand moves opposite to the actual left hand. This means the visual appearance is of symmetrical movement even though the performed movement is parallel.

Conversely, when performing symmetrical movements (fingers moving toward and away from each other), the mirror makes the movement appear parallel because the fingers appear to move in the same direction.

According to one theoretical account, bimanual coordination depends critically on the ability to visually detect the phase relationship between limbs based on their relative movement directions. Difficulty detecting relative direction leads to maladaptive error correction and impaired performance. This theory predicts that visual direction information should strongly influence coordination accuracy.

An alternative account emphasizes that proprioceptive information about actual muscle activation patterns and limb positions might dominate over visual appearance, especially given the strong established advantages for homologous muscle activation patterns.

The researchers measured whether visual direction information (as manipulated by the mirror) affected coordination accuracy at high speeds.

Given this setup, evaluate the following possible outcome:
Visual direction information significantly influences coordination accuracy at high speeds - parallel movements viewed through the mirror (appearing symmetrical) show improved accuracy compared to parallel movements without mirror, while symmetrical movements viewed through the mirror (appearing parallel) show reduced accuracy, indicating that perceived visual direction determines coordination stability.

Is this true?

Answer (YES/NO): NO